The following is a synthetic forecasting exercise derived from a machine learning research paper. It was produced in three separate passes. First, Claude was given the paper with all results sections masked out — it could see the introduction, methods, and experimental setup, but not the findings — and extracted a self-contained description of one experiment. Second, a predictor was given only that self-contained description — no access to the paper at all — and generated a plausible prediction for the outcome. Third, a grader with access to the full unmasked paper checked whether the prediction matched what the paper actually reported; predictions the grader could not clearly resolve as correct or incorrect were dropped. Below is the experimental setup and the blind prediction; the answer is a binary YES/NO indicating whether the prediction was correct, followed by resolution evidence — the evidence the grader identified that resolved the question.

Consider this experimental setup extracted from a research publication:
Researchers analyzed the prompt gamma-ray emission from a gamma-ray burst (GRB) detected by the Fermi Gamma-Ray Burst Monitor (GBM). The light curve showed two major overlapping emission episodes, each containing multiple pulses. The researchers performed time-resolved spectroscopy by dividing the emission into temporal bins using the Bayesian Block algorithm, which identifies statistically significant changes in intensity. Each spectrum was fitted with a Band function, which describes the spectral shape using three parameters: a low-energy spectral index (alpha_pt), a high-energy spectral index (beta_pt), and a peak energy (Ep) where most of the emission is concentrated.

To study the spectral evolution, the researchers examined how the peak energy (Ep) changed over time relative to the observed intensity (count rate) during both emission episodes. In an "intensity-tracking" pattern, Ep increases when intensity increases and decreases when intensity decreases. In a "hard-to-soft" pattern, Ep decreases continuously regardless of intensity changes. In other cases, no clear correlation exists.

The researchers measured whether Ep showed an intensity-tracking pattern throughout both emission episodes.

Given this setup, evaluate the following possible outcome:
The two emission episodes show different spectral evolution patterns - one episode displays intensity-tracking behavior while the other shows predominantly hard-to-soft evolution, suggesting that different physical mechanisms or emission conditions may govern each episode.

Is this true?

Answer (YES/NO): NO